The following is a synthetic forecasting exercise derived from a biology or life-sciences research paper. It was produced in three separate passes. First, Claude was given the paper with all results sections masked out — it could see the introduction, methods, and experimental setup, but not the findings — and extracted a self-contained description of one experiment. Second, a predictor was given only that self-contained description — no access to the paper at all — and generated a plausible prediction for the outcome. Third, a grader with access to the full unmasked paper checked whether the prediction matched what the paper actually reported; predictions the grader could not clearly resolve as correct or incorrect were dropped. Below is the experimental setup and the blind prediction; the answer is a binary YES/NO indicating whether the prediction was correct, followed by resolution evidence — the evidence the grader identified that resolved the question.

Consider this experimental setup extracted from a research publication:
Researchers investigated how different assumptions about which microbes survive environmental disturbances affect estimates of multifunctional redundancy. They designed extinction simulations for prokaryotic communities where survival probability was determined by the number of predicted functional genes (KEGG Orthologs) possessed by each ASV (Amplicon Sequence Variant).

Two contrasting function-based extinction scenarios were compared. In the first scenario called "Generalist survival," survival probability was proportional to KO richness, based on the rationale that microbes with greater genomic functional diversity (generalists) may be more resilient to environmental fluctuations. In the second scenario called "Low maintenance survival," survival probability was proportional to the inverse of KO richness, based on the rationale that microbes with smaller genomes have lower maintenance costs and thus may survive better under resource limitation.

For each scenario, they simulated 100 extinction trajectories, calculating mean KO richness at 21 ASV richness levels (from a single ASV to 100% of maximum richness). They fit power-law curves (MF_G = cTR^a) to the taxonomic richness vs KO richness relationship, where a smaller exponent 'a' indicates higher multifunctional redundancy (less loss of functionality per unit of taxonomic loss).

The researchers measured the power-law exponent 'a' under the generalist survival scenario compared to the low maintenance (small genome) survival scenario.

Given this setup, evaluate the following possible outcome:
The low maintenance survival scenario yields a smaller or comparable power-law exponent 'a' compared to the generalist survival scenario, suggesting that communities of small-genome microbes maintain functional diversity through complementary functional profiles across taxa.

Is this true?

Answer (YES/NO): NO